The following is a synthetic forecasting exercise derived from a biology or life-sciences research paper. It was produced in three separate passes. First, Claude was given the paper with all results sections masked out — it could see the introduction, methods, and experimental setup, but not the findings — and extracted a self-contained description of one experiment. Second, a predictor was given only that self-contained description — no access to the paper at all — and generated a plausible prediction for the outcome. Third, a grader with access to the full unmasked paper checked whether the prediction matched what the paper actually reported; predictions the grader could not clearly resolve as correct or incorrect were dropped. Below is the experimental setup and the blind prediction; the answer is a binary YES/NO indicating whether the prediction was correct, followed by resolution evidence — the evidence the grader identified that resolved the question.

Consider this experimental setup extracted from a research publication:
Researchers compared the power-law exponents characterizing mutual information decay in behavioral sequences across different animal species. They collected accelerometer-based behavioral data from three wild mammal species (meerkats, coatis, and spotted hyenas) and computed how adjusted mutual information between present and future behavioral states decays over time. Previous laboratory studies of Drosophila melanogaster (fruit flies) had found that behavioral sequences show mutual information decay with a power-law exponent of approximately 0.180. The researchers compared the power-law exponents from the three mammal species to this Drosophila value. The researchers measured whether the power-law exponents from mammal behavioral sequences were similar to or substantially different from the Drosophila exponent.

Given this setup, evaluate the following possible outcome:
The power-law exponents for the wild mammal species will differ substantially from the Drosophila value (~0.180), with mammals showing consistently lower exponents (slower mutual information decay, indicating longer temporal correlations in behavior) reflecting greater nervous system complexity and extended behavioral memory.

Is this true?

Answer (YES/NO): NO